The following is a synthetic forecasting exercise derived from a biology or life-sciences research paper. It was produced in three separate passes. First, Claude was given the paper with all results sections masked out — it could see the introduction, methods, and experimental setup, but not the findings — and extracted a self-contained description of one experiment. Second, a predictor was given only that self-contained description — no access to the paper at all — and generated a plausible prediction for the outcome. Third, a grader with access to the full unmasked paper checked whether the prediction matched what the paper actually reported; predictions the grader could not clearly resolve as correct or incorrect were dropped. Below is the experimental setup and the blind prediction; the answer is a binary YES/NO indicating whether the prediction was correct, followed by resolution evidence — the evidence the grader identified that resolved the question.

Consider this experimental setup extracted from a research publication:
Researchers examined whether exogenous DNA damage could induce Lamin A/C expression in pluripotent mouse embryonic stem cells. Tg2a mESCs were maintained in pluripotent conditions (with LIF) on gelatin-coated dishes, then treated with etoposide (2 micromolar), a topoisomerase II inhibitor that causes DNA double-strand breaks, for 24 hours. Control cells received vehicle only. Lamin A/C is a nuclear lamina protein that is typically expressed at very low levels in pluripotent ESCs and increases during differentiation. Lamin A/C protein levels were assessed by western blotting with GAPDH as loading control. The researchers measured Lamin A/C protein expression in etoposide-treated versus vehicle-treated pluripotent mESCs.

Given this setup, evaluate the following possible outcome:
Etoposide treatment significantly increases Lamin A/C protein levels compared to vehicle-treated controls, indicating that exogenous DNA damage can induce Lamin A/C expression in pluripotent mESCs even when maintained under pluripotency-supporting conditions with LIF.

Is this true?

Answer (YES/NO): NO